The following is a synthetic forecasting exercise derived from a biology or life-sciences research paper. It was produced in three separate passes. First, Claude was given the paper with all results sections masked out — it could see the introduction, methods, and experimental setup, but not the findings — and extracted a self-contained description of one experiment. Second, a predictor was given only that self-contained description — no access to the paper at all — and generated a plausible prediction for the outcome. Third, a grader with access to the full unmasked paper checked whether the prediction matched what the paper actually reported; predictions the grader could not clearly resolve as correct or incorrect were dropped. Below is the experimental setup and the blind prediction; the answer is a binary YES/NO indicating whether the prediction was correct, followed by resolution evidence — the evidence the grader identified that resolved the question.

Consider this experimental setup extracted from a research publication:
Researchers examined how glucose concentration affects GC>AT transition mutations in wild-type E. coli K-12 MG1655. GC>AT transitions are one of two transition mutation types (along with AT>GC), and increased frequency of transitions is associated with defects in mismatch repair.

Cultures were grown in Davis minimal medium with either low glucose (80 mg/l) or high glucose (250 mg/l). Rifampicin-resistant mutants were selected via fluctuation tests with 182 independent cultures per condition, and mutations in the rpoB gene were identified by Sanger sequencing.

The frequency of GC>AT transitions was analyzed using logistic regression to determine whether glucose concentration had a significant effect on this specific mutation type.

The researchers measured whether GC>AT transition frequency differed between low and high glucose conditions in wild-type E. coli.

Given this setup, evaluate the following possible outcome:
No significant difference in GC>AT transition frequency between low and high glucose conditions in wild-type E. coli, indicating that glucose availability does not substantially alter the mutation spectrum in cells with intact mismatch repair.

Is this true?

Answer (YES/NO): NO